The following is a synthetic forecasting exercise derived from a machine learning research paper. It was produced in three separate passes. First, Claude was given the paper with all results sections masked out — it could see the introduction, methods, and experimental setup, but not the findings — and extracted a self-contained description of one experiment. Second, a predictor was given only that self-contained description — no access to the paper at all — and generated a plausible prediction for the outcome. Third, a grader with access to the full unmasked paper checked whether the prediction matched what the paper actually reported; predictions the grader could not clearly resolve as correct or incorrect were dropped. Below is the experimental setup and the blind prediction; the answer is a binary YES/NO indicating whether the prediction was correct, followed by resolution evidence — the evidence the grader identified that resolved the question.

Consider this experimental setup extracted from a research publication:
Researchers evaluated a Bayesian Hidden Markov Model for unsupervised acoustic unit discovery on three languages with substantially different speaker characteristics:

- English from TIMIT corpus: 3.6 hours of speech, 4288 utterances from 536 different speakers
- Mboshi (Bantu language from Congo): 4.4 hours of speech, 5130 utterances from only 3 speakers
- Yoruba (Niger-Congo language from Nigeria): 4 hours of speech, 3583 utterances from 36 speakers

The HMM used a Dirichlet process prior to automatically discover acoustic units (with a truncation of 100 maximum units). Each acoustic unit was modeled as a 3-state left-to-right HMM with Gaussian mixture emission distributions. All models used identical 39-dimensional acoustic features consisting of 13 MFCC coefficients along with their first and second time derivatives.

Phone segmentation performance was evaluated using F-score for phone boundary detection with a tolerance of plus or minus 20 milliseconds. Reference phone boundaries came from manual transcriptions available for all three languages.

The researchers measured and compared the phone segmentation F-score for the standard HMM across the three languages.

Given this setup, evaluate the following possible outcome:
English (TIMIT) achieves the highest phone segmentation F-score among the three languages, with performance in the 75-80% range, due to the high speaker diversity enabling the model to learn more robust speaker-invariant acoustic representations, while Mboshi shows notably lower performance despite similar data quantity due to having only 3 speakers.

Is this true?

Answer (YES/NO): NO